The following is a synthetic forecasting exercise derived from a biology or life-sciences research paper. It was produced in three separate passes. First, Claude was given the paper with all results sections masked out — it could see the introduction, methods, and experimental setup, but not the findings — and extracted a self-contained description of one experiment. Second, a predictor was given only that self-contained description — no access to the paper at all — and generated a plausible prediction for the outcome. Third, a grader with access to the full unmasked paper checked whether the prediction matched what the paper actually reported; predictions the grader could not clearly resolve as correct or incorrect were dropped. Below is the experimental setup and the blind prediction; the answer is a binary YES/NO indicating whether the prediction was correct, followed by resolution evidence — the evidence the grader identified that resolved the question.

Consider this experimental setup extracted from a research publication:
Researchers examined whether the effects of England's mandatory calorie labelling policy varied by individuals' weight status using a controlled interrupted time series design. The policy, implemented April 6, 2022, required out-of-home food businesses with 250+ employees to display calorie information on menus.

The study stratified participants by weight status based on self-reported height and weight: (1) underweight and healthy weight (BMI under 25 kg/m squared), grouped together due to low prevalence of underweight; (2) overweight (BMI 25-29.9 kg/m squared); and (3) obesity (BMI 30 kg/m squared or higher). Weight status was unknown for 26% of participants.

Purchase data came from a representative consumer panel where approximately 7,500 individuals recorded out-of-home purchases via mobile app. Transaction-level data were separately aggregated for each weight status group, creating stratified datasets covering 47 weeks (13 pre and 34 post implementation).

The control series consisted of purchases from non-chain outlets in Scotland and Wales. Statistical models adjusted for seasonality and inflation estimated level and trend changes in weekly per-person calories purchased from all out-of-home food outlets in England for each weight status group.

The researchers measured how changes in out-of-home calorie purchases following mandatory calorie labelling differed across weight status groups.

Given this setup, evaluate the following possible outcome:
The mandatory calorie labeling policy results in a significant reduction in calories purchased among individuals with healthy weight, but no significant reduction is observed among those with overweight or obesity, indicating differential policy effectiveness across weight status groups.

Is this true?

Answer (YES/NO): NO